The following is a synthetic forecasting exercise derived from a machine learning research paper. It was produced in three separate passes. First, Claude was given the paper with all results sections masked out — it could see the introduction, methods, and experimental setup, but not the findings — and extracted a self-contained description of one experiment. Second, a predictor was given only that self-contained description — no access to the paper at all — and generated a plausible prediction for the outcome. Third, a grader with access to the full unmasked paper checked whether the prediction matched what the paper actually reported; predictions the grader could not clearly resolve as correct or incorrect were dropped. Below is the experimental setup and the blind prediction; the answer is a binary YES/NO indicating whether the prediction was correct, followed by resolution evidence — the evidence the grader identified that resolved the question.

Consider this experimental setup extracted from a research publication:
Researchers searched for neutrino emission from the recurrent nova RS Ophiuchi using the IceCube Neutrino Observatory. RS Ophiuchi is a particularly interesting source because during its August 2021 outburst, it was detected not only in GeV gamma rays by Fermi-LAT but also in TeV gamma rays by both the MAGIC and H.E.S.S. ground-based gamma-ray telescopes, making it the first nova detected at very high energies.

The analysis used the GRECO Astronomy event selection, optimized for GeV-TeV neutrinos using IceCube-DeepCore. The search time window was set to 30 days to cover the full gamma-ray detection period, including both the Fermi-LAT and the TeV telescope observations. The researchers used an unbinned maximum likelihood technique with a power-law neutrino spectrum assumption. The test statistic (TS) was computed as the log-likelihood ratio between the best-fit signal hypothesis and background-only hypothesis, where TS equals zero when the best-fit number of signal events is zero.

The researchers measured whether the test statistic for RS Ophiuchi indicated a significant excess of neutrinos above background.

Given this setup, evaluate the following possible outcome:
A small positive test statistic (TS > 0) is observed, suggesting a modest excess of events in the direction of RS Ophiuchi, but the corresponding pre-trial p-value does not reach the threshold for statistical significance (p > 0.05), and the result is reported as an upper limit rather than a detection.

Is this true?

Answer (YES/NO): YES